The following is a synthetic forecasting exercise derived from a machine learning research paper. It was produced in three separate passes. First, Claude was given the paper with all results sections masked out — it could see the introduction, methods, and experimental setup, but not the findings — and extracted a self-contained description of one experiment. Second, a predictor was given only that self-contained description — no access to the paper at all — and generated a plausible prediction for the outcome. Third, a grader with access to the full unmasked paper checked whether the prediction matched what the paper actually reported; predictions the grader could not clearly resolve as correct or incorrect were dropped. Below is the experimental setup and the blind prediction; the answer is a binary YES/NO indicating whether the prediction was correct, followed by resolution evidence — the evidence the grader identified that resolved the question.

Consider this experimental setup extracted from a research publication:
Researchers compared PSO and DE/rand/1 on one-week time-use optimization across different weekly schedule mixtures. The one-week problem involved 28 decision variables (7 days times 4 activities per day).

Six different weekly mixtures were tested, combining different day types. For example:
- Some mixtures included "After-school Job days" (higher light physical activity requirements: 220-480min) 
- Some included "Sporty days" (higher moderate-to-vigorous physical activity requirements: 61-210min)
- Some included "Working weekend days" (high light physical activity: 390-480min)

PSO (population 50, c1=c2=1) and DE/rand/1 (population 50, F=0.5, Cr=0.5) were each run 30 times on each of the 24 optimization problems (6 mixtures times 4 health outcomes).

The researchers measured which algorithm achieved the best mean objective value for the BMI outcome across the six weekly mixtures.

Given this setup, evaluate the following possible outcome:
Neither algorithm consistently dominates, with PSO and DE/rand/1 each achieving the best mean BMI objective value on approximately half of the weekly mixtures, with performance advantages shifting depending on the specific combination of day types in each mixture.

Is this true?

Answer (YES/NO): NO